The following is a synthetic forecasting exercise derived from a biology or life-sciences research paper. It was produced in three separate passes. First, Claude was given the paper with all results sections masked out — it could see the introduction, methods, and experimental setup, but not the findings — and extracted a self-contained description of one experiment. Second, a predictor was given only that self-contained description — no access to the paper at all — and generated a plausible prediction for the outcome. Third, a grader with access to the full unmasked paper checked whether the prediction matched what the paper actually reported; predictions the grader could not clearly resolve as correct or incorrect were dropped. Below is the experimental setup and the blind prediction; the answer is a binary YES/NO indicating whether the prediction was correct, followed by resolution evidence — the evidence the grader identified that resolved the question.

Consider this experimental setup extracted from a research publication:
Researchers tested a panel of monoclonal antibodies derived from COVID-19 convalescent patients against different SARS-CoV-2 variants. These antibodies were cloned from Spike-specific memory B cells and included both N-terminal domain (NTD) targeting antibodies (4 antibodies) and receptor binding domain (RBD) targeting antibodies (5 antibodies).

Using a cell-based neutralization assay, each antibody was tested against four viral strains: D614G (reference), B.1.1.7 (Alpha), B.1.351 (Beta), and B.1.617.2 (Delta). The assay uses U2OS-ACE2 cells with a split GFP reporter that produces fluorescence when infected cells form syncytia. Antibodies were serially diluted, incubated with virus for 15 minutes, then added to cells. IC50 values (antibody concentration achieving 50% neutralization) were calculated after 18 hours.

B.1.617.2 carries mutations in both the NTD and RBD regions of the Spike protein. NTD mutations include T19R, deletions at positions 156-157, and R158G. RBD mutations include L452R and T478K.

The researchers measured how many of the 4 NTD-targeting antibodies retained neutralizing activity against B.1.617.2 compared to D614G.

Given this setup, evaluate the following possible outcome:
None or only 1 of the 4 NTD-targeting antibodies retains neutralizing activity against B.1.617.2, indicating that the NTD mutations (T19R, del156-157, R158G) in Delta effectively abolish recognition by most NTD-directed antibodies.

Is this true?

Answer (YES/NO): YES